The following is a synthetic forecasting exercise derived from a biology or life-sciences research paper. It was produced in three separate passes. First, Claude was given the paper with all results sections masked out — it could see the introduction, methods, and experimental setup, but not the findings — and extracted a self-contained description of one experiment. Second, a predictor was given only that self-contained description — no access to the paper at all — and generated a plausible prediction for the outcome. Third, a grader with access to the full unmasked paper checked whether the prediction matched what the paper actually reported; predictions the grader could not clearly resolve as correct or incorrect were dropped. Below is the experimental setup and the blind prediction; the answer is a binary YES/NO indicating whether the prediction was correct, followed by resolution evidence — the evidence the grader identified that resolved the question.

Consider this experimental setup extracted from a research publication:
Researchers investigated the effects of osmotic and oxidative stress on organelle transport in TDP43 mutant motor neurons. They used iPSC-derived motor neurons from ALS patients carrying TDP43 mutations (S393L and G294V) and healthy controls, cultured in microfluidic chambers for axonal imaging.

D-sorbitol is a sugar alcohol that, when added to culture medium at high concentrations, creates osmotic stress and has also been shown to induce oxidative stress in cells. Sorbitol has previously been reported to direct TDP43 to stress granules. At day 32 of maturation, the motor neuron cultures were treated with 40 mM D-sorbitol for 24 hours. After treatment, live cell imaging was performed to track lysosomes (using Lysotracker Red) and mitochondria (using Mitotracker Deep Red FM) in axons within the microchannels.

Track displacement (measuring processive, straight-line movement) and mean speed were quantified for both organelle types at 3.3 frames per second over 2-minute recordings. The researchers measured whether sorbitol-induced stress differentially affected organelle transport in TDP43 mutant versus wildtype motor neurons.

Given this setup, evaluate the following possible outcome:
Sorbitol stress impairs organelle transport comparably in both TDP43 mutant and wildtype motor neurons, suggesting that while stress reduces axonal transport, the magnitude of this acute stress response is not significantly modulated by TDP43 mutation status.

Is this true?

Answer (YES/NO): NO